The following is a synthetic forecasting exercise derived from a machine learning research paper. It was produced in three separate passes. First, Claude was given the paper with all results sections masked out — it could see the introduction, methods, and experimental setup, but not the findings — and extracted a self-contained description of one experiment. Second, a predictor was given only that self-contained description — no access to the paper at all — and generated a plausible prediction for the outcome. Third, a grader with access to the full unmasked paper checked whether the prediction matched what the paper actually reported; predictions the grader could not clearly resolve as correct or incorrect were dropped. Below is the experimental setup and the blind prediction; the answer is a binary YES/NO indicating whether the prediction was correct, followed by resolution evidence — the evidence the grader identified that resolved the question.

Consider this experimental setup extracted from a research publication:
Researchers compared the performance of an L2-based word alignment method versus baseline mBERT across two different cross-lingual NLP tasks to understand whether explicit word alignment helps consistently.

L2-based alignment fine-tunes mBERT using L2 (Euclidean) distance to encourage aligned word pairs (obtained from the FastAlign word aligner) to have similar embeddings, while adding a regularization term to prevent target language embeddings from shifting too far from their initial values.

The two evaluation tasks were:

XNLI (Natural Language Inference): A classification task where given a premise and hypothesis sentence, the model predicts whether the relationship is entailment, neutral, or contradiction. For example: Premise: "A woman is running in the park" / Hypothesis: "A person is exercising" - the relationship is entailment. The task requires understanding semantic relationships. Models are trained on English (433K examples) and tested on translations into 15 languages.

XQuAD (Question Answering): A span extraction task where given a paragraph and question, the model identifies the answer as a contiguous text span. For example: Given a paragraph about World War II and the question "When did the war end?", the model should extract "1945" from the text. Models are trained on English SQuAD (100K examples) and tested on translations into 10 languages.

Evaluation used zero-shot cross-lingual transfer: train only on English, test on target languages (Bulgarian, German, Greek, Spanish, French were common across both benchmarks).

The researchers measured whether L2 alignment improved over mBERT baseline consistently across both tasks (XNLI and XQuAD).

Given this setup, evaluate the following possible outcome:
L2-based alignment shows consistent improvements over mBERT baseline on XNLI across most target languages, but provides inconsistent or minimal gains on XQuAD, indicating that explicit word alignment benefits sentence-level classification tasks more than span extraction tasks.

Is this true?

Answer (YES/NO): NO